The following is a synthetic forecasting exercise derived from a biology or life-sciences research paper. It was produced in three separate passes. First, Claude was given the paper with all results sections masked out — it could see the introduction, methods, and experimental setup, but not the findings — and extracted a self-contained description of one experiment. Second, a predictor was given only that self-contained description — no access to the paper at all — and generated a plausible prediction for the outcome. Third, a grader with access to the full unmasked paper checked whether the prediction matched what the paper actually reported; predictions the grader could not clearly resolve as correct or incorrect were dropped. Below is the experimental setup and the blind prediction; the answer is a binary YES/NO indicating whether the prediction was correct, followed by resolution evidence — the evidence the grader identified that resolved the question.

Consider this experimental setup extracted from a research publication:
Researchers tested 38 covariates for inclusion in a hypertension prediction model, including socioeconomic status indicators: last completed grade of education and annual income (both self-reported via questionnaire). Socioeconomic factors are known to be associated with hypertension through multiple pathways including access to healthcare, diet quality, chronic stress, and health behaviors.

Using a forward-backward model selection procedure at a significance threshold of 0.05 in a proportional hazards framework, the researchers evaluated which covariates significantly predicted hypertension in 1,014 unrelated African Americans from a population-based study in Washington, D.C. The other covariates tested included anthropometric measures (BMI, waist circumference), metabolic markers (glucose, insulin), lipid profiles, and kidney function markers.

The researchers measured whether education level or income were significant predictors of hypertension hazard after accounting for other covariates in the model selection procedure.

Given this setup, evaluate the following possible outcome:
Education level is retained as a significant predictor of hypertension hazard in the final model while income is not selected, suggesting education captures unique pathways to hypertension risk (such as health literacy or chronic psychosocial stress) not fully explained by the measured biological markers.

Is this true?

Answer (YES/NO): NO